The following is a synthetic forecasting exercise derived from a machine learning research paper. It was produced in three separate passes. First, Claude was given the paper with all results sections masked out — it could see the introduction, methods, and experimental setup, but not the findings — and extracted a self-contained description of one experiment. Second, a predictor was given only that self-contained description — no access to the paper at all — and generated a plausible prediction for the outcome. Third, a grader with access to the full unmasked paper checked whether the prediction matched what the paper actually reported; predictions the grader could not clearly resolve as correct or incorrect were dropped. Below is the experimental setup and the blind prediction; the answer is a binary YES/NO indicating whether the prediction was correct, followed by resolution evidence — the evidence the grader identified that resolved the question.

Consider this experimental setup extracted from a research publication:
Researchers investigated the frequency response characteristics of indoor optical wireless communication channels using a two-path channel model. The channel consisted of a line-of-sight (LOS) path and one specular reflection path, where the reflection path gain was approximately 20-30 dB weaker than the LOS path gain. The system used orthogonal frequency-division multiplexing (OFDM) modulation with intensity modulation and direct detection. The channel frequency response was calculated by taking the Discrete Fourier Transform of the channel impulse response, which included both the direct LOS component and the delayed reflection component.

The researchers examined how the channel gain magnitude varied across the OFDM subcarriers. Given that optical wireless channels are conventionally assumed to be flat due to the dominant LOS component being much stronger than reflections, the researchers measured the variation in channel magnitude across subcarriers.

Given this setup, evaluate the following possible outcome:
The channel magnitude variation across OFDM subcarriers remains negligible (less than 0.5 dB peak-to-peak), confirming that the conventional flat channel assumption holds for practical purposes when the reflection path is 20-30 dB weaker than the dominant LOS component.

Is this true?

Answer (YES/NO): NO